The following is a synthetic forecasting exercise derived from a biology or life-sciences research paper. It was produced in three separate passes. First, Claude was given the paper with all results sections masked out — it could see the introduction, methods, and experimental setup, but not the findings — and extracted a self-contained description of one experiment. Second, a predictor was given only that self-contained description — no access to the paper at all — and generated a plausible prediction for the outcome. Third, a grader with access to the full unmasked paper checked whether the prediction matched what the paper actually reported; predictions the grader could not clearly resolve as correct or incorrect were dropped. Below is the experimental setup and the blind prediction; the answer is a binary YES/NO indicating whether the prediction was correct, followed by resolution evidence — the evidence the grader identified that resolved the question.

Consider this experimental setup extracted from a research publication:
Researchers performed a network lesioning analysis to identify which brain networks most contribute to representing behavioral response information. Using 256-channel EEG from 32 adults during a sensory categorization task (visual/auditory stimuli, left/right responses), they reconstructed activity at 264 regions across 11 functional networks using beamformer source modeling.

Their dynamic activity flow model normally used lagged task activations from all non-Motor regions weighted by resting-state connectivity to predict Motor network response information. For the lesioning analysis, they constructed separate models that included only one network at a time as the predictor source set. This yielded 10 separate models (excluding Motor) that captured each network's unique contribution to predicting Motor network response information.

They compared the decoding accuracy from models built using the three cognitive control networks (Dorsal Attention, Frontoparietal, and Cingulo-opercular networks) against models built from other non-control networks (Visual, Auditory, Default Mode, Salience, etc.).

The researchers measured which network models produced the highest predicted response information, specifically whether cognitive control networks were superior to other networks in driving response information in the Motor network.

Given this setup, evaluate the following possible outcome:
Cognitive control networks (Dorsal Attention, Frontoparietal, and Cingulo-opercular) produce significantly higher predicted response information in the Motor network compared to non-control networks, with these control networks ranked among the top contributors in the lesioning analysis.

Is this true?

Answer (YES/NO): YES